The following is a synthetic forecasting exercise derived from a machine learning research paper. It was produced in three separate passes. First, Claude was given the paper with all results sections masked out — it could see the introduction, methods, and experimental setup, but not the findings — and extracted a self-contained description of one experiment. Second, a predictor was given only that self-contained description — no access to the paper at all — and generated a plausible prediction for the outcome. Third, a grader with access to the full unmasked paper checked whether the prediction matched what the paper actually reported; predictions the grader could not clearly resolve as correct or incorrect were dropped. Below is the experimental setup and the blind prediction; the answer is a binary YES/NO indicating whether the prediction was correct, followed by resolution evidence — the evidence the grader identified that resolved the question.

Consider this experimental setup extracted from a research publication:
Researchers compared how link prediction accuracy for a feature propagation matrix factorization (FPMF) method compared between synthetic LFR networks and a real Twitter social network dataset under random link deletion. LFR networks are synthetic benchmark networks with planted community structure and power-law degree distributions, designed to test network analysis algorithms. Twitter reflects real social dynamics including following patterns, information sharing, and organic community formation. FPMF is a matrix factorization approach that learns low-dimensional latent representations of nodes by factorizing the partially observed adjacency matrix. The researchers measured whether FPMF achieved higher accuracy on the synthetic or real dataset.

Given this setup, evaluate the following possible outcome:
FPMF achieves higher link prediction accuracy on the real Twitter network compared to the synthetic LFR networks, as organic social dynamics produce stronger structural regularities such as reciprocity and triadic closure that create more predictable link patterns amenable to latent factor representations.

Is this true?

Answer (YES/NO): YES